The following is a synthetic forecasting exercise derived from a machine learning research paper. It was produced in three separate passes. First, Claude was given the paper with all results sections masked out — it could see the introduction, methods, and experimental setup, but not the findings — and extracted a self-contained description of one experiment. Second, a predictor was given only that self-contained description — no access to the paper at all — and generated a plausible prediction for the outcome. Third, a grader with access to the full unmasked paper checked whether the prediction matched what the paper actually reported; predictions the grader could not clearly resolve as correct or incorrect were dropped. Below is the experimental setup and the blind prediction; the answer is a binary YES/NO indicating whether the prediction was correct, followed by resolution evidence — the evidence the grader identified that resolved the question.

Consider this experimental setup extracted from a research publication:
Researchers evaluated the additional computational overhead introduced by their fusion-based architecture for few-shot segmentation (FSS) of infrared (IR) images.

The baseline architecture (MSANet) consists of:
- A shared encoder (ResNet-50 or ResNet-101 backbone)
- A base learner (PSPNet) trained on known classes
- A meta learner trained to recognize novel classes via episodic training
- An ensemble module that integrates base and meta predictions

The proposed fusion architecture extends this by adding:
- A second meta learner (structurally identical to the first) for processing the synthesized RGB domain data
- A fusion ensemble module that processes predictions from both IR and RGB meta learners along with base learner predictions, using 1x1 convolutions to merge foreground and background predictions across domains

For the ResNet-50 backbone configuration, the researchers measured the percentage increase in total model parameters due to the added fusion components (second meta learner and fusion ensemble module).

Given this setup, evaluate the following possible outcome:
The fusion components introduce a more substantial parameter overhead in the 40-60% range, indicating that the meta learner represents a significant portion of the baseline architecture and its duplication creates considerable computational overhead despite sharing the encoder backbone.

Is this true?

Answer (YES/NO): NO